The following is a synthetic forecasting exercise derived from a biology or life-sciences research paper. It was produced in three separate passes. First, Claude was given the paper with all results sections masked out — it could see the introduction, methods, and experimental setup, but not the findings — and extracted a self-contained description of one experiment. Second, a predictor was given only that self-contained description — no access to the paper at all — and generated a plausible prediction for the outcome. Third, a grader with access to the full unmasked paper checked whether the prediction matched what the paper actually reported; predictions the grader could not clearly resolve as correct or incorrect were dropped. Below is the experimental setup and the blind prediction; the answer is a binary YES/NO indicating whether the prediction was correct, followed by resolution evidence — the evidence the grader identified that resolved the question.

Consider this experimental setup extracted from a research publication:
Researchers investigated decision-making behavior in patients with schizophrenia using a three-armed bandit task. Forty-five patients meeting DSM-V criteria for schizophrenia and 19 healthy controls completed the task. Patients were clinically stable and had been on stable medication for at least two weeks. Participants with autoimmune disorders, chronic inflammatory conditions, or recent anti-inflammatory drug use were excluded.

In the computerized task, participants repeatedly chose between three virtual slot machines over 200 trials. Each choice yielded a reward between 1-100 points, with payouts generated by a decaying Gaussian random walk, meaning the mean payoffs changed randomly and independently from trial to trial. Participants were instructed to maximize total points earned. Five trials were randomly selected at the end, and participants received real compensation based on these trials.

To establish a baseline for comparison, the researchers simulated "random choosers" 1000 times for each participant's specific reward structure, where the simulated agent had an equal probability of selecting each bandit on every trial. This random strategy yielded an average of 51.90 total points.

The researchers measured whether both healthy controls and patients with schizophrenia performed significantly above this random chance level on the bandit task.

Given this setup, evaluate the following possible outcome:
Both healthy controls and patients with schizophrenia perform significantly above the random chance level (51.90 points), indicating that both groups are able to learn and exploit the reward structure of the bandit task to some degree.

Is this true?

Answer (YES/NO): YES